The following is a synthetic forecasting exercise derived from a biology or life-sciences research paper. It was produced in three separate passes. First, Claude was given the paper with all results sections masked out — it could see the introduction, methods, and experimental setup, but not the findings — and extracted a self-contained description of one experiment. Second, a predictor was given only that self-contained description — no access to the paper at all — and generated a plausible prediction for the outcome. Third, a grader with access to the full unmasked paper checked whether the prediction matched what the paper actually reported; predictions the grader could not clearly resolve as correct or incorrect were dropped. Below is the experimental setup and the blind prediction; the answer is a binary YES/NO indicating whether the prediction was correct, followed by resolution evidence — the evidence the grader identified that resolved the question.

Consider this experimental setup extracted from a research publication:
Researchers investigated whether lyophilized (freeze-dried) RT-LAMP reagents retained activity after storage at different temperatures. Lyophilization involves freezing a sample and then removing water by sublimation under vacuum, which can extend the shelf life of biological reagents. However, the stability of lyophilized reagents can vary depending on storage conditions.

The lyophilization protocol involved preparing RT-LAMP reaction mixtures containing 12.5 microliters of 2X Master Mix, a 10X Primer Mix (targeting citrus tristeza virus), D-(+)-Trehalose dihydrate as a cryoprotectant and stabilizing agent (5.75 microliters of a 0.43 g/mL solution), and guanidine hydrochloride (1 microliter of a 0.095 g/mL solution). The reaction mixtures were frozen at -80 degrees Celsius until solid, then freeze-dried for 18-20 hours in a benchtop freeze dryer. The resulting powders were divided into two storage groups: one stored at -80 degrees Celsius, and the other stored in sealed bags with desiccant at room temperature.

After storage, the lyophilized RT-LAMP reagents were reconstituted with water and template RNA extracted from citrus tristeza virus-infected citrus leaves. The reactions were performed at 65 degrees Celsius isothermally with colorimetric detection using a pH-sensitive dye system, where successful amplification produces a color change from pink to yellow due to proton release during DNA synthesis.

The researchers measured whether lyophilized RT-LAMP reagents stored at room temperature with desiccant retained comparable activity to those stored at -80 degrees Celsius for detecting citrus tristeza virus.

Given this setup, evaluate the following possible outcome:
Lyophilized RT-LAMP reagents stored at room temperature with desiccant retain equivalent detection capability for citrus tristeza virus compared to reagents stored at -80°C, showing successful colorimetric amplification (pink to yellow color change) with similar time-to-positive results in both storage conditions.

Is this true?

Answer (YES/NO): YES